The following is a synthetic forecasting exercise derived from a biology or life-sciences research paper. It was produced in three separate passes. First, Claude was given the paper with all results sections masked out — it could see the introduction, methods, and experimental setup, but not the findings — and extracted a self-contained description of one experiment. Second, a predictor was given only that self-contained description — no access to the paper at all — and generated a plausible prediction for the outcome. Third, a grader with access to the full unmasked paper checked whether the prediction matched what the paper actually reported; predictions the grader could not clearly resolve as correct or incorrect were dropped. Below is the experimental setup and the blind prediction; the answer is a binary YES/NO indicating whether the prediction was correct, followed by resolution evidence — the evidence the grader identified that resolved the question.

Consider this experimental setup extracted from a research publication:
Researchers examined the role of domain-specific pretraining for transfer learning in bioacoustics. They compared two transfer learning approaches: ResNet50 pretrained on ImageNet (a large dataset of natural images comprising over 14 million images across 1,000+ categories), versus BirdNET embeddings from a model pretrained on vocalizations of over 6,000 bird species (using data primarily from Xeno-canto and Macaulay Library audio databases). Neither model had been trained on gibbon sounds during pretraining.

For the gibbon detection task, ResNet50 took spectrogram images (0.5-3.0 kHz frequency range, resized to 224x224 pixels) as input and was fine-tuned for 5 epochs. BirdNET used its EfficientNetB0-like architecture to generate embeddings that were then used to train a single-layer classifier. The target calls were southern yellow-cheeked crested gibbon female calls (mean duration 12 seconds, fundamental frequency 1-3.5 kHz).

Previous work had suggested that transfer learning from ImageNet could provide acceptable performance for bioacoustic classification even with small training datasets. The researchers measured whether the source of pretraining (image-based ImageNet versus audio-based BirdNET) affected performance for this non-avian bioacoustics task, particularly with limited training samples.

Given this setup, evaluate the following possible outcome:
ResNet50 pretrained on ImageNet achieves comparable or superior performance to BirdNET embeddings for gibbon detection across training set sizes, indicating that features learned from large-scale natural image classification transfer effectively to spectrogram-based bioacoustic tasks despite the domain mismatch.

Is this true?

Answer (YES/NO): NO